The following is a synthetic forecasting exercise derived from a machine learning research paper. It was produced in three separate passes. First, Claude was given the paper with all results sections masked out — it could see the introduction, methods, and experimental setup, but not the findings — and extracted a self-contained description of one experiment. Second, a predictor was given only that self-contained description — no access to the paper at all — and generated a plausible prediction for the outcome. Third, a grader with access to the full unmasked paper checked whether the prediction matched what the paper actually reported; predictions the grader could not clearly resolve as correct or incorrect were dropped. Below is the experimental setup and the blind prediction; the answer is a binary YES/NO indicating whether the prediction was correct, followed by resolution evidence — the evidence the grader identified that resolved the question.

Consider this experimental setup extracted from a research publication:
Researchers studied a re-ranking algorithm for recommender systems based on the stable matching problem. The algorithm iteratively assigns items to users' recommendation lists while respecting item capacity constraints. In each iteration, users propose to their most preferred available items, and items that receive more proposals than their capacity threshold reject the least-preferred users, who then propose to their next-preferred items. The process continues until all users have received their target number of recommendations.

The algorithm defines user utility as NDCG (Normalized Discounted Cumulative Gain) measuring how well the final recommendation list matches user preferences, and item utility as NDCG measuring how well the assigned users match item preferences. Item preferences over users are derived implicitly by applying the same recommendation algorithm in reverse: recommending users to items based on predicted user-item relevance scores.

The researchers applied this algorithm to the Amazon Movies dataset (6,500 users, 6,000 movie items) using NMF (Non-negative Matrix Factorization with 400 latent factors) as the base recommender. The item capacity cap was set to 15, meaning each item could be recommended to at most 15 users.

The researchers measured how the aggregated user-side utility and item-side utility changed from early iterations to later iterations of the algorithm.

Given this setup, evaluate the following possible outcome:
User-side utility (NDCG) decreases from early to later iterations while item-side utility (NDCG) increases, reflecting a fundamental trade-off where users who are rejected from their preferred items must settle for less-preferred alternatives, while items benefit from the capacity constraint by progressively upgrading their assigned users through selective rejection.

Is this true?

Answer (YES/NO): NO